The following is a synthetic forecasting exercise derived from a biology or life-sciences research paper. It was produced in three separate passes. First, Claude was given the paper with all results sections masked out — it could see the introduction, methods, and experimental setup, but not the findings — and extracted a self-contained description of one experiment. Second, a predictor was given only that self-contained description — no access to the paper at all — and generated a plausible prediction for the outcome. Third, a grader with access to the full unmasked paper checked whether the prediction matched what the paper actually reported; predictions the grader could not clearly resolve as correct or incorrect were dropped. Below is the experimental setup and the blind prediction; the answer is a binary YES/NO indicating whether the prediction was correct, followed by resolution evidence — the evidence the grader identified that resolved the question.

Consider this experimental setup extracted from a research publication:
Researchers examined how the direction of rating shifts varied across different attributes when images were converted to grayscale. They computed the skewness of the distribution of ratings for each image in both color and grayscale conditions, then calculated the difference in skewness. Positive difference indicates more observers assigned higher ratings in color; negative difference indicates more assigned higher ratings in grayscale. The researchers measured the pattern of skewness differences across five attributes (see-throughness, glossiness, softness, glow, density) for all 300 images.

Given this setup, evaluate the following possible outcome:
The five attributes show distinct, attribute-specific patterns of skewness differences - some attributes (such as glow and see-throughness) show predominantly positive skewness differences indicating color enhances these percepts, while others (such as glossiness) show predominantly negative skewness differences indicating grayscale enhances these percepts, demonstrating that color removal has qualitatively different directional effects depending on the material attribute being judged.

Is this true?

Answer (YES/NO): NO